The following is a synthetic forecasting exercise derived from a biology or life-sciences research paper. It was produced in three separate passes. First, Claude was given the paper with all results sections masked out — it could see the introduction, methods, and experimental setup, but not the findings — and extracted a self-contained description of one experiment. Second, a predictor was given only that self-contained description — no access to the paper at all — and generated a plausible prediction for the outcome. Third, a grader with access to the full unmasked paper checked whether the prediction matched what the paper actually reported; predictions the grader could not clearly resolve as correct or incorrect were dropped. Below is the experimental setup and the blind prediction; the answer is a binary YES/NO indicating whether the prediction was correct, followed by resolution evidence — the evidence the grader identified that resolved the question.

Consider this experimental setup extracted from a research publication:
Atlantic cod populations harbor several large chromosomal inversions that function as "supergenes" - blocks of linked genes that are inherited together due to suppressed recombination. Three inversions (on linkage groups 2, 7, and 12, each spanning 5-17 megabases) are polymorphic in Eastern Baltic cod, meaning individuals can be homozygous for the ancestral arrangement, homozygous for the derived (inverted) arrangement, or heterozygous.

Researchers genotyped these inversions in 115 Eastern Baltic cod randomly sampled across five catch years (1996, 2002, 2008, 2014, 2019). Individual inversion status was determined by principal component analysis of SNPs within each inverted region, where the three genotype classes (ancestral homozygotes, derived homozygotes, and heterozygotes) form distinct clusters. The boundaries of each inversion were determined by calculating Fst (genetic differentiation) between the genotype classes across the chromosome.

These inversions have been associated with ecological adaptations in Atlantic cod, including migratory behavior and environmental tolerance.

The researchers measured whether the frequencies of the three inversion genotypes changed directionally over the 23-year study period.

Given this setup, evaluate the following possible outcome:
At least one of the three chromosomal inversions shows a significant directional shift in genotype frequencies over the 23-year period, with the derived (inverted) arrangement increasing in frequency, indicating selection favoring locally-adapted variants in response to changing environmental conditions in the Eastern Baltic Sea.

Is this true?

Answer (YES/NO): NO